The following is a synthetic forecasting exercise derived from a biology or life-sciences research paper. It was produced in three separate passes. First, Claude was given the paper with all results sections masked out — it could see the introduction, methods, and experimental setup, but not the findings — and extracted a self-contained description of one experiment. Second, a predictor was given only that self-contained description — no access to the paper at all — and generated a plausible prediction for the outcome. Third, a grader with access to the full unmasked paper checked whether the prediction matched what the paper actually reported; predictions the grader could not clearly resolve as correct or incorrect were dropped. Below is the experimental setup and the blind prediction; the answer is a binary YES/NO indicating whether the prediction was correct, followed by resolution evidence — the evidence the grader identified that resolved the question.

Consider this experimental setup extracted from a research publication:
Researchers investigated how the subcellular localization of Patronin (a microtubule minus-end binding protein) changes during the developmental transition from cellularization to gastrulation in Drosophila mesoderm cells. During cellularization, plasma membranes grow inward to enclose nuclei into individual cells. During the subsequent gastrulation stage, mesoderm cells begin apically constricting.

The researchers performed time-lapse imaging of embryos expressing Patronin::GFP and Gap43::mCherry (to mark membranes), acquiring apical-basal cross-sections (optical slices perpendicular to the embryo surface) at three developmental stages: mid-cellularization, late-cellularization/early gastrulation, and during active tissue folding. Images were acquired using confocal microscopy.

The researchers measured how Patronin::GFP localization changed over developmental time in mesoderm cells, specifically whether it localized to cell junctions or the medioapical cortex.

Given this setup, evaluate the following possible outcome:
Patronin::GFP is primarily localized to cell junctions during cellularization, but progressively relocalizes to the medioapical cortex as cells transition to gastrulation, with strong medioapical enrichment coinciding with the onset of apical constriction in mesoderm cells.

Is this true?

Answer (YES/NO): YES